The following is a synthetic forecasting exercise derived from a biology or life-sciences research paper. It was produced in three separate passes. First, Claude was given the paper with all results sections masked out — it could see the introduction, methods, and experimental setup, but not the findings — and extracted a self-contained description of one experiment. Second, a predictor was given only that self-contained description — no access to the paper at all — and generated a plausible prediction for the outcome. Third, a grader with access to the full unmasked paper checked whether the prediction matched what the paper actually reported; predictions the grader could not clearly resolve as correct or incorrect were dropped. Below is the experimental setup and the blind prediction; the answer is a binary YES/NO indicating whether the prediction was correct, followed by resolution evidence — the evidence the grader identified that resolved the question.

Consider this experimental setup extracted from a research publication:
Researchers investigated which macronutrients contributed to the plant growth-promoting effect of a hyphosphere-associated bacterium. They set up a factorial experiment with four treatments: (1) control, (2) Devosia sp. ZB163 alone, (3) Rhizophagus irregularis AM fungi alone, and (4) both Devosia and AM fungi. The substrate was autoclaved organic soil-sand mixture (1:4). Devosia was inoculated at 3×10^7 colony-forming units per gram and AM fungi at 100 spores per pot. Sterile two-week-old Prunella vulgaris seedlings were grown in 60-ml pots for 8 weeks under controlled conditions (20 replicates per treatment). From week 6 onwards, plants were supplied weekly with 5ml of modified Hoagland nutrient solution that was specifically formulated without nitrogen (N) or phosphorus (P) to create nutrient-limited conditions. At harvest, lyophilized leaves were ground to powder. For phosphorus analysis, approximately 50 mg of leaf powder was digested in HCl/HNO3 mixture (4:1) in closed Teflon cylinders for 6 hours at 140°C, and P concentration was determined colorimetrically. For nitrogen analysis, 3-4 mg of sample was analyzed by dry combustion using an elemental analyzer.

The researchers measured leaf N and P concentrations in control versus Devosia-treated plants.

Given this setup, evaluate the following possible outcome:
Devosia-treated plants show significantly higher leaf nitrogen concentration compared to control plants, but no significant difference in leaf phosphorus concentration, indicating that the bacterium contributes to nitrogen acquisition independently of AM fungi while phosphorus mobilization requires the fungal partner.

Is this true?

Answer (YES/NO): YES